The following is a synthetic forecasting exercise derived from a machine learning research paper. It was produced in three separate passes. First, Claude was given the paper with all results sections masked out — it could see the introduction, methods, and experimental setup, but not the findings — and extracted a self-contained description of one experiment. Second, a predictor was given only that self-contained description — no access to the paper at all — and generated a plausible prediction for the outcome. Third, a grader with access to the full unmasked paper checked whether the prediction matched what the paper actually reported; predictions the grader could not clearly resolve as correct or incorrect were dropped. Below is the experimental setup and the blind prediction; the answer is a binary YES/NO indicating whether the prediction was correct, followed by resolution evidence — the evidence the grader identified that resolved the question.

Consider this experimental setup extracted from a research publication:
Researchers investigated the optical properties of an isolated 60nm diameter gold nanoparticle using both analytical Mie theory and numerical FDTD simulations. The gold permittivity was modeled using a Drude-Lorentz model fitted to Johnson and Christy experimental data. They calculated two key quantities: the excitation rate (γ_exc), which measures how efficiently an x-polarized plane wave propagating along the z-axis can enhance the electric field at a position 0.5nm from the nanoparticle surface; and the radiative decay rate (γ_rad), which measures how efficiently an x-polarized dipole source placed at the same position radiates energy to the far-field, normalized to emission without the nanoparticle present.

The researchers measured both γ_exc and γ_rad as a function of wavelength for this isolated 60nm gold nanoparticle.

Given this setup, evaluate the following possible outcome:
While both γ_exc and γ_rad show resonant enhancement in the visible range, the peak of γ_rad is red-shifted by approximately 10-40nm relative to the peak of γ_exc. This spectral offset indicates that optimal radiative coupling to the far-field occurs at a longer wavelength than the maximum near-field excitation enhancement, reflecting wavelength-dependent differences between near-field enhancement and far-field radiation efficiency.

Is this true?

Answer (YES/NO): NO